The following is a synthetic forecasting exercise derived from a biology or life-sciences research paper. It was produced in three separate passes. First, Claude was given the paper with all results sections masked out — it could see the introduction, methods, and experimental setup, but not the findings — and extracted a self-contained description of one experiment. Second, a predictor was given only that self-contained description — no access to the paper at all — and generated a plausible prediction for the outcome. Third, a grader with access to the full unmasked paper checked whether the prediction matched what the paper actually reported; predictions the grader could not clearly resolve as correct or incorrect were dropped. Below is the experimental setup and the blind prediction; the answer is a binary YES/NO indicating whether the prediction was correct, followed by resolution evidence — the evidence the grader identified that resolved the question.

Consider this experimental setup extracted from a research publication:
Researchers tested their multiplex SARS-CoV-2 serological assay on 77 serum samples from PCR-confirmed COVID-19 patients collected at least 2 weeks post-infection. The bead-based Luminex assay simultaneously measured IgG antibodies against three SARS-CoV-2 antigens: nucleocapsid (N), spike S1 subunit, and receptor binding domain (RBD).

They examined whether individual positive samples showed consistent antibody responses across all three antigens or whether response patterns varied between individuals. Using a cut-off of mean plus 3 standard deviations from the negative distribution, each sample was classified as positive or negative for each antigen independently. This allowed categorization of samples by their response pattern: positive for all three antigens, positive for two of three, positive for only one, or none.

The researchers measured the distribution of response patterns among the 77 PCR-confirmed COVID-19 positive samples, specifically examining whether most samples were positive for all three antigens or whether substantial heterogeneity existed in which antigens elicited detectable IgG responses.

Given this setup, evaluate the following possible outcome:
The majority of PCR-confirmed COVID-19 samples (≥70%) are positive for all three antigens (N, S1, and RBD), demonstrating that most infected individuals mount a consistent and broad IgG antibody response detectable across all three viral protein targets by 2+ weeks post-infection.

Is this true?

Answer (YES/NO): YES